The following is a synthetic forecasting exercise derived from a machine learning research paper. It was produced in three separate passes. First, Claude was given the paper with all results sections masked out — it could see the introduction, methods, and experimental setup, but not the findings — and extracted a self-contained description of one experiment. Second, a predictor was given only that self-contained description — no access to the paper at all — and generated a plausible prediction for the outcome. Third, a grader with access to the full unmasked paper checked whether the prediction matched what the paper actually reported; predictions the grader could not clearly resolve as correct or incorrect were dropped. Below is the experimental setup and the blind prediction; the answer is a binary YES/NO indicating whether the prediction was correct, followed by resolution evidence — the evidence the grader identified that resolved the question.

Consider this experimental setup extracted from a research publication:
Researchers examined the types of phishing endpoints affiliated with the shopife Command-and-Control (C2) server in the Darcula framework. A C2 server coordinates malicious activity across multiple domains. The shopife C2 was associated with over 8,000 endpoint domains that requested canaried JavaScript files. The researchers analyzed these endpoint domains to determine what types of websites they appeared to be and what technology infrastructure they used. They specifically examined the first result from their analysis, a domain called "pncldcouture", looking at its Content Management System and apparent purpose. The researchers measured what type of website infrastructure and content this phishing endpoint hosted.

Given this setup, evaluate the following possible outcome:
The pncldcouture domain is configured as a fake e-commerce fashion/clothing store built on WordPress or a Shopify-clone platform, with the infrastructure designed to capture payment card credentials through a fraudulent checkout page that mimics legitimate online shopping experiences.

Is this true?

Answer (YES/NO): NO